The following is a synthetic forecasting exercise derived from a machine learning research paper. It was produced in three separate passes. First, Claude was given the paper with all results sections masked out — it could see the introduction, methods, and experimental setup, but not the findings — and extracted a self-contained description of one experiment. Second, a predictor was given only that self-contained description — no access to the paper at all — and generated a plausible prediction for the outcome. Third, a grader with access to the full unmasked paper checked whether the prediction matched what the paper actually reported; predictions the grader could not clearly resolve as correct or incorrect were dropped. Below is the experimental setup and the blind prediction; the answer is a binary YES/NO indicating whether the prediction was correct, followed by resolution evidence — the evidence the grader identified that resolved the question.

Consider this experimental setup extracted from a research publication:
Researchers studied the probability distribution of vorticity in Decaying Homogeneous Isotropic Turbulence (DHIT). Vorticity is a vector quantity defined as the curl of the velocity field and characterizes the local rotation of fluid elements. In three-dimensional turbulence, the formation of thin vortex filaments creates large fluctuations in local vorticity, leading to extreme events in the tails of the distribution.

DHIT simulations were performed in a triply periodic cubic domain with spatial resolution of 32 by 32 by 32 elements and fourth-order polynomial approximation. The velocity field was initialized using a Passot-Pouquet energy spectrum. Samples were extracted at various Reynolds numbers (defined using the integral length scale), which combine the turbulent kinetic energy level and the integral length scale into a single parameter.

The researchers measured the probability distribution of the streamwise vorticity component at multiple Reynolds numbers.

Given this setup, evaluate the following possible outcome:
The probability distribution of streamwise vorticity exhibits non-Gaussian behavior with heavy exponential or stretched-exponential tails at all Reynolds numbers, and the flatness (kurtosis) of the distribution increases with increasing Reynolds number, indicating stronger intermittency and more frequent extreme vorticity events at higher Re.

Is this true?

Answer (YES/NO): NO